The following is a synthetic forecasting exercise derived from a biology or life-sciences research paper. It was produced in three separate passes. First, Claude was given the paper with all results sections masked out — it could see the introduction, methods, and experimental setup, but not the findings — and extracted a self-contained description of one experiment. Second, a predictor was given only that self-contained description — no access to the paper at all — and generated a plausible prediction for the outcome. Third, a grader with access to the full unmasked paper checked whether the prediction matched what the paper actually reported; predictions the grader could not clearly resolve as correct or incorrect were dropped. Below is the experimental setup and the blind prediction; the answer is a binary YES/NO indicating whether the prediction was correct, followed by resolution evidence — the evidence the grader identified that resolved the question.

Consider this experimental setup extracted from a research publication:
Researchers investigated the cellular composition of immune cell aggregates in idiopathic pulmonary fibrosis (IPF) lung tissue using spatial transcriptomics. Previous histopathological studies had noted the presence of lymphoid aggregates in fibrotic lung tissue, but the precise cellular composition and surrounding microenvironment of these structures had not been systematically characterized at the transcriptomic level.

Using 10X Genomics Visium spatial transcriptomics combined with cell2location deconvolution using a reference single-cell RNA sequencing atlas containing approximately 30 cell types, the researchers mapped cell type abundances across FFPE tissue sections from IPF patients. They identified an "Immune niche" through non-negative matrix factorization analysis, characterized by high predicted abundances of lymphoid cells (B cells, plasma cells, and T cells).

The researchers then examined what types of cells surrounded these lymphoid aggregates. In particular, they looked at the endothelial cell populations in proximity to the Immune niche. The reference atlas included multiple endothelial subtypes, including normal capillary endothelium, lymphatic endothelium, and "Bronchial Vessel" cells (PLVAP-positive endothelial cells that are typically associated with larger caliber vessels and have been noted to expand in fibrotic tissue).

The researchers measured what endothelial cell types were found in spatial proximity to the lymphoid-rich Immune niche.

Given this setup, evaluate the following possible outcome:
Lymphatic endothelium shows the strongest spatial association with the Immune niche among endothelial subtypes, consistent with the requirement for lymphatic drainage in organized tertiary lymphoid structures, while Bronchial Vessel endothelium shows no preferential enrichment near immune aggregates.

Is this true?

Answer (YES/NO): NO